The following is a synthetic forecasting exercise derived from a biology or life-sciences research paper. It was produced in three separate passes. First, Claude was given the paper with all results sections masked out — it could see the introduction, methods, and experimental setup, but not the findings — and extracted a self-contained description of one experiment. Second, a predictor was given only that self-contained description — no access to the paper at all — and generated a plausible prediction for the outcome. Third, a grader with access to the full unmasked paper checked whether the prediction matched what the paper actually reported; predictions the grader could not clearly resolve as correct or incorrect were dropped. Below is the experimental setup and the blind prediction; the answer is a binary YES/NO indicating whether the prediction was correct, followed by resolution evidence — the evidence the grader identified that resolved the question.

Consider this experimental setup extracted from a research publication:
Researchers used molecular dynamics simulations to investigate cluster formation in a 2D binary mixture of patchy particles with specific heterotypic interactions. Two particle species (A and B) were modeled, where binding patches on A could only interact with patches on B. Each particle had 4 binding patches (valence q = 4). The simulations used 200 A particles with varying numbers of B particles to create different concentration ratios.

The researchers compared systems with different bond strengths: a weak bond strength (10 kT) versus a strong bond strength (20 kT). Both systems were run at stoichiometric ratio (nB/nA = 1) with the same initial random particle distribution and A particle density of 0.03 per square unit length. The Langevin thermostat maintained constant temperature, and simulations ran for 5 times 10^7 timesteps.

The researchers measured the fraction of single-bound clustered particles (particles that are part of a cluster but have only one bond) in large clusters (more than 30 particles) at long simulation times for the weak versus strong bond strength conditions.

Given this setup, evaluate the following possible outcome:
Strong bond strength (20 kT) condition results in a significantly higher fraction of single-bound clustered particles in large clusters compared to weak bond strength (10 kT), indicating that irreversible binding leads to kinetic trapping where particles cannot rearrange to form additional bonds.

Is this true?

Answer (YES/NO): YES